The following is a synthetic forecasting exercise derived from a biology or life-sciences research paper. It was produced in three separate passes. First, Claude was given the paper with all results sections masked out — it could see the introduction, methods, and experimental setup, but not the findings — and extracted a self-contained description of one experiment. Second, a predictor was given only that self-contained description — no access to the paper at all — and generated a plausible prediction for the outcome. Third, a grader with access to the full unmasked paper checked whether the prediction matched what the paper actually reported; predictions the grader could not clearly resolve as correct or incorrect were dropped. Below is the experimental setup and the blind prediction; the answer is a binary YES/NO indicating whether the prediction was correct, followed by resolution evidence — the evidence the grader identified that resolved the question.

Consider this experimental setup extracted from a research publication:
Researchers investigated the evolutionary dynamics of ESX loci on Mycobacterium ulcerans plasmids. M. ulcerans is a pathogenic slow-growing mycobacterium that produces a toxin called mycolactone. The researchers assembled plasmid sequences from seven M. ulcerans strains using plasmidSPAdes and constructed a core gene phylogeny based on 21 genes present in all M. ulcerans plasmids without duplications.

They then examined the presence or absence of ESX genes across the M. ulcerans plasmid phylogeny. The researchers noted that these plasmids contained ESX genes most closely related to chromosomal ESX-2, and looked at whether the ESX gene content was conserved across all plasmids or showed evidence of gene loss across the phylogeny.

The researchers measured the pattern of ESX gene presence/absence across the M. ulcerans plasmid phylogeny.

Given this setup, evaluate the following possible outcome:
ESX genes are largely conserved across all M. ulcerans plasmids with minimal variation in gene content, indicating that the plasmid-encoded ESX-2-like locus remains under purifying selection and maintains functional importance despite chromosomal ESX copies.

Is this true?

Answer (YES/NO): NO